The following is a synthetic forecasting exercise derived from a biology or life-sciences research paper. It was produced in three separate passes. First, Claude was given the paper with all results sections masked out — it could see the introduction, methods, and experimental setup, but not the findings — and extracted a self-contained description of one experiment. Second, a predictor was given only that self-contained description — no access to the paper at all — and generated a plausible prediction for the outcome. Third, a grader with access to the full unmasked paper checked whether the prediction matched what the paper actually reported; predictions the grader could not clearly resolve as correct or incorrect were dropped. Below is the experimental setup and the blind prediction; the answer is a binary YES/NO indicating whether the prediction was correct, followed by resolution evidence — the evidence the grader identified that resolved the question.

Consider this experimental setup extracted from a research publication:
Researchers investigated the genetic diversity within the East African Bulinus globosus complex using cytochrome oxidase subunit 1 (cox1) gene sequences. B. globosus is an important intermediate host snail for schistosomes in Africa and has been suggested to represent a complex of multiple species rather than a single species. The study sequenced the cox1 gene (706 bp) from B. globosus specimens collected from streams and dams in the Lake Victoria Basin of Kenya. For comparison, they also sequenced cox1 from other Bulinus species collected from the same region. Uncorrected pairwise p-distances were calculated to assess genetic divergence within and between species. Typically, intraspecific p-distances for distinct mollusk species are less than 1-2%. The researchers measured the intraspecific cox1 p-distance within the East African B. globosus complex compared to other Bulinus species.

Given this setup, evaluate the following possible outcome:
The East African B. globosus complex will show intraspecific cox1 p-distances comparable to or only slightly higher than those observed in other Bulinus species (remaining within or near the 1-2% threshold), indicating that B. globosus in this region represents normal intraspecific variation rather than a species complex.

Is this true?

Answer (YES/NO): NO